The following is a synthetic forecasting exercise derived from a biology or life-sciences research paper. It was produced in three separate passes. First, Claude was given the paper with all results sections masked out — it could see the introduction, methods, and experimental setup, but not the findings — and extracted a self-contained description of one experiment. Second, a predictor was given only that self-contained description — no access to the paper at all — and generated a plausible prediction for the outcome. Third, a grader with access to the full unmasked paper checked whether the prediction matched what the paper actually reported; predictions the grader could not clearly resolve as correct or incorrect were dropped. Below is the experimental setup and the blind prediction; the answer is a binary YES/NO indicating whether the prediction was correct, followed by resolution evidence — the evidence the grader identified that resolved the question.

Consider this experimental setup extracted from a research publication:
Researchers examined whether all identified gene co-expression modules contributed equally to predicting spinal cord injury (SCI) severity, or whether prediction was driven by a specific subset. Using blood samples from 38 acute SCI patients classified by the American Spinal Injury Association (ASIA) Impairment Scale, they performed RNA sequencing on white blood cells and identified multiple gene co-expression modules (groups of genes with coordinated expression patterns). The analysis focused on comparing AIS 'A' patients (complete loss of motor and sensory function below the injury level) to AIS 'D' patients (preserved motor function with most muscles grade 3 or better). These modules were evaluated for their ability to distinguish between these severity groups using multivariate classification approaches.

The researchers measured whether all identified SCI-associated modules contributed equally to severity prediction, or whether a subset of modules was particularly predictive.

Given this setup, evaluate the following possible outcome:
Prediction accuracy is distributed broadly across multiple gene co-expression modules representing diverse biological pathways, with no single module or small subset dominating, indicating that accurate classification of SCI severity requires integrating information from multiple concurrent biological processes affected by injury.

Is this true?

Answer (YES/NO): NO